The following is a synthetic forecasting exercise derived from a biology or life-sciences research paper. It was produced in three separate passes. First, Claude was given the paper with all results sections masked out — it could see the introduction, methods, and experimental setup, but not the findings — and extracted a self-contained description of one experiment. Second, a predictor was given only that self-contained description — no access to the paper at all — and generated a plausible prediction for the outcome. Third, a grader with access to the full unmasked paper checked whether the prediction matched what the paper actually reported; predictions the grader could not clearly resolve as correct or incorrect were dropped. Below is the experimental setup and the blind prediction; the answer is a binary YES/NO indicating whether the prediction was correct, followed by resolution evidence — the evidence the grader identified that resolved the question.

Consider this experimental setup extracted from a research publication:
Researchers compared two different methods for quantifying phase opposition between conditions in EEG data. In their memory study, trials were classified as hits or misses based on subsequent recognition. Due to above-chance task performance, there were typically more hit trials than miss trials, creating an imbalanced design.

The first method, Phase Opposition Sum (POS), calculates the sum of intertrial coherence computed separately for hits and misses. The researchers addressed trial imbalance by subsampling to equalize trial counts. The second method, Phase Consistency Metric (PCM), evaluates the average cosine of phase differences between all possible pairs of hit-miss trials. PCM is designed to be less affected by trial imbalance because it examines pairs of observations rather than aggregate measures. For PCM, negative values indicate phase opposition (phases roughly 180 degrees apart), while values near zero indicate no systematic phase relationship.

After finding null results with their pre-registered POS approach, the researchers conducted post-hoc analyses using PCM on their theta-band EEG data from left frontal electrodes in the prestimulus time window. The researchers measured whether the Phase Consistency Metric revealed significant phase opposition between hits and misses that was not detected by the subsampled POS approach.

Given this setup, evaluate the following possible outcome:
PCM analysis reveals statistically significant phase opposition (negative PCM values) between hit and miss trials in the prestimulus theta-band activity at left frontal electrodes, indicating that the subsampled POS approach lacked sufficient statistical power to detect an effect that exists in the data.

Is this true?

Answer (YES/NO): NO